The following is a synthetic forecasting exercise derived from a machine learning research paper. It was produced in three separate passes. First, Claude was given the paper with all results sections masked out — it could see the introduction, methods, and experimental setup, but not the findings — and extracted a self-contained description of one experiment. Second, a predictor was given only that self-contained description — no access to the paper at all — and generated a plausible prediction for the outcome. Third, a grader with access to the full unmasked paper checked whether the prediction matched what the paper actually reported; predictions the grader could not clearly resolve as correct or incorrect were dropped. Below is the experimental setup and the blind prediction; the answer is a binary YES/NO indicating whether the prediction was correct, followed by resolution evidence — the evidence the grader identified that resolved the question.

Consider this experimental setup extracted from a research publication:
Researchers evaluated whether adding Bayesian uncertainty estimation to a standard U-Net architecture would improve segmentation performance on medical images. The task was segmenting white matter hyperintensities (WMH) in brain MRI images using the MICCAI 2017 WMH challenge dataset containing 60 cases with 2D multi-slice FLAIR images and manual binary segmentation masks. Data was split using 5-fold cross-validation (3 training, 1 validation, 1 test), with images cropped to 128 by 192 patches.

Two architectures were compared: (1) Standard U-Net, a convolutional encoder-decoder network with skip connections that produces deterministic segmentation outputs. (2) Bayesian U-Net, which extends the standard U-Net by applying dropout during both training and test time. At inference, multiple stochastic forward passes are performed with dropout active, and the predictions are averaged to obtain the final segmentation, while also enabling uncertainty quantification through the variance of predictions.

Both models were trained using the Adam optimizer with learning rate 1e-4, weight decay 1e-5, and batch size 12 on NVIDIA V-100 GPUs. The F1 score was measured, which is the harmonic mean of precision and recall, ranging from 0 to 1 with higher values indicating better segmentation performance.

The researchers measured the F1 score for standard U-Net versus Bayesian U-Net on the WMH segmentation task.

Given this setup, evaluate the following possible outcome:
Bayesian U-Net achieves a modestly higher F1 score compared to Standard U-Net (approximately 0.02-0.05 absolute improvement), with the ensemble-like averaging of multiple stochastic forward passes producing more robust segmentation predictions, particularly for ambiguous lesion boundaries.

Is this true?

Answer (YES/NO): YES